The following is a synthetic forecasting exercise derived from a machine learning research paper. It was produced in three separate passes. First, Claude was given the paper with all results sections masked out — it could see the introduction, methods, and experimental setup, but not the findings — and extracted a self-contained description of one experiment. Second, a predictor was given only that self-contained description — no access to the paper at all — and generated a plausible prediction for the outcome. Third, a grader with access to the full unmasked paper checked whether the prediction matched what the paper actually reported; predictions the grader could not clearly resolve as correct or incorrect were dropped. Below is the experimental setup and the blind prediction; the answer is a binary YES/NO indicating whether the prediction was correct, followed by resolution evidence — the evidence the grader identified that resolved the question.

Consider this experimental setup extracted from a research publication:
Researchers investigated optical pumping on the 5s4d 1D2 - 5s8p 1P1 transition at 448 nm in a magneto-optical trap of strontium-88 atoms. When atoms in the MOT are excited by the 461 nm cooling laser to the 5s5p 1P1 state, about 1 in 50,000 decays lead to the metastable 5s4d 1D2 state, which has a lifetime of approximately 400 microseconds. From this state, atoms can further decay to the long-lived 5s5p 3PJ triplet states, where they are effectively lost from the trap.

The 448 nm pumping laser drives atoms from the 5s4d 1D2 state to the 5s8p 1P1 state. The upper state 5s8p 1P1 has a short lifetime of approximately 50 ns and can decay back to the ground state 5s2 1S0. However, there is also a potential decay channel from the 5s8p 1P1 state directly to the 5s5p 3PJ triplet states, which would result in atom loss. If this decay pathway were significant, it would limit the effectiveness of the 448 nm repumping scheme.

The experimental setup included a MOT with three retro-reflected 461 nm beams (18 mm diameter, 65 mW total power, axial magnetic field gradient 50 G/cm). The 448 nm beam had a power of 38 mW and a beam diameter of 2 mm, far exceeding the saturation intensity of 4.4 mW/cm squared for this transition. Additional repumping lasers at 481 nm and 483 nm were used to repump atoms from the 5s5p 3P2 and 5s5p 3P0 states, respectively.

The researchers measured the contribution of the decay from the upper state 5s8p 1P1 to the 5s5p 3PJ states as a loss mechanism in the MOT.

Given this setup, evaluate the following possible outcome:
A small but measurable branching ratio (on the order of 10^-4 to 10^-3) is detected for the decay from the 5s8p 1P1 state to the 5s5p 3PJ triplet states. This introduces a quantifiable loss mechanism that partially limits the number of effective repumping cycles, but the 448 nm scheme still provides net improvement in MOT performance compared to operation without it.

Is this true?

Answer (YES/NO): NO